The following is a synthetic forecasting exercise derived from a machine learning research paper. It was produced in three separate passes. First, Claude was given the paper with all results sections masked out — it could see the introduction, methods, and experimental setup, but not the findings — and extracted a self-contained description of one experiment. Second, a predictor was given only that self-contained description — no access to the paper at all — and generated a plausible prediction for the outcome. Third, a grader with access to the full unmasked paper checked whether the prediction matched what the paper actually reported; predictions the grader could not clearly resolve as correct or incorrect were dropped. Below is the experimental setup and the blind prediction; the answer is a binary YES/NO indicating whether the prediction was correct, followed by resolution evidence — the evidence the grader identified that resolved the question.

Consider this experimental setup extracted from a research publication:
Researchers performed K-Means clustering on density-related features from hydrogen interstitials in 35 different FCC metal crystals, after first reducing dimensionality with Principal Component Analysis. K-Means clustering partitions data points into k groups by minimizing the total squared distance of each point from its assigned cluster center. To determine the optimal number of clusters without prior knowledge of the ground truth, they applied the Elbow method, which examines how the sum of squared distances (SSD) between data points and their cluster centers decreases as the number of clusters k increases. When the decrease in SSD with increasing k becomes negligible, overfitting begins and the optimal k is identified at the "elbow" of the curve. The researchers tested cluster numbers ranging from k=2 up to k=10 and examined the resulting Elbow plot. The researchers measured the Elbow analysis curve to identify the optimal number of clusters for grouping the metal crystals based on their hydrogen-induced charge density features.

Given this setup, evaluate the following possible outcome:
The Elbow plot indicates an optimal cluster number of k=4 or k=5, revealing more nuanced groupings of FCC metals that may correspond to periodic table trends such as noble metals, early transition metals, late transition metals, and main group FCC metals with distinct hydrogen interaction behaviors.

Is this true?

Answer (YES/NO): YES